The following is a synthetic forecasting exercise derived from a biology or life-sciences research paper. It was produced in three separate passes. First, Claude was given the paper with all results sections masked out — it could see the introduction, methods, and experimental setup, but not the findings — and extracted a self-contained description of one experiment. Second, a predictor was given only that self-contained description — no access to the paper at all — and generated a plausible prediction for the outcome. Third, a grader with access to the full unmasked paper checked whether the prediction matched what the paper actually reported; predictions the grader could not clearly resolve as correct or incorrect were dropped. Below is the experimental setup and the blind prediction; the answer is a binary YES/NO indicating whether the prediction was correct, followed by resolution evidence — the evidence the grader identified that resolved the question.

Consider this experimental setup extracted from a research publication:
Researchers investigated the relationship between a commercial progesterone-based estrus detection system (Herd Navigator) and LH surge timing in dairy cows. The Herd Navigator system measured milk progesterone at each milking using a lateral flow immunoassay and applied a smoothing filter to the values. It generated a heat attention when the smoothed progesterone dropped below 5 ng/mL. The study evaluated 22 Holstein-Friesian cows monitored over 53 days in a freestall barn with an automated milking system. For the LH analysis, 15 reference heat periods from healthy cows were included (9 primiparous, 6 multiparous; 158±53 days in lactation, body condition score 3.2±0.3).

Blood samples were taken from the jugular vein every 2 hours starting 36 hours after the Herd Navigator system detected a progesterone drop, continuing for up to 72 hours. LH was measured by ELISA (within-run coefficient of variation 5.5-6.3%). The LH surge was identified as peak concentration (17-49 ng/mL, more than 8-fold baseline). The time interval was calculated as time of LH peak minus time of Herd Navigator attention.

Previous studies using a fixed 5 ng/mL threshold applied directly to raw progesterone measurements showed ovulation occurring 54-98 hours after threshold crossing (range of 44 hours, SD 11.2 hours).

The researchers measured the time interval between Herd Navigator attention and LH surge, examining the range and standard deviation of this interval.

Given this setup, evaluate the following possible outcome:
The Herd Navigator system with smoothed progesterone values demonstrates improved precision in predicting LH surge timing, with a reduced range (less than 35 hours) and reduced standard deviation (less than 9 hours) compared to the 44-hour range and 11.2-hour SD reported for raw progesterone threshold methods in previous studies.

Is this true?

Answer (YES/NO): NO